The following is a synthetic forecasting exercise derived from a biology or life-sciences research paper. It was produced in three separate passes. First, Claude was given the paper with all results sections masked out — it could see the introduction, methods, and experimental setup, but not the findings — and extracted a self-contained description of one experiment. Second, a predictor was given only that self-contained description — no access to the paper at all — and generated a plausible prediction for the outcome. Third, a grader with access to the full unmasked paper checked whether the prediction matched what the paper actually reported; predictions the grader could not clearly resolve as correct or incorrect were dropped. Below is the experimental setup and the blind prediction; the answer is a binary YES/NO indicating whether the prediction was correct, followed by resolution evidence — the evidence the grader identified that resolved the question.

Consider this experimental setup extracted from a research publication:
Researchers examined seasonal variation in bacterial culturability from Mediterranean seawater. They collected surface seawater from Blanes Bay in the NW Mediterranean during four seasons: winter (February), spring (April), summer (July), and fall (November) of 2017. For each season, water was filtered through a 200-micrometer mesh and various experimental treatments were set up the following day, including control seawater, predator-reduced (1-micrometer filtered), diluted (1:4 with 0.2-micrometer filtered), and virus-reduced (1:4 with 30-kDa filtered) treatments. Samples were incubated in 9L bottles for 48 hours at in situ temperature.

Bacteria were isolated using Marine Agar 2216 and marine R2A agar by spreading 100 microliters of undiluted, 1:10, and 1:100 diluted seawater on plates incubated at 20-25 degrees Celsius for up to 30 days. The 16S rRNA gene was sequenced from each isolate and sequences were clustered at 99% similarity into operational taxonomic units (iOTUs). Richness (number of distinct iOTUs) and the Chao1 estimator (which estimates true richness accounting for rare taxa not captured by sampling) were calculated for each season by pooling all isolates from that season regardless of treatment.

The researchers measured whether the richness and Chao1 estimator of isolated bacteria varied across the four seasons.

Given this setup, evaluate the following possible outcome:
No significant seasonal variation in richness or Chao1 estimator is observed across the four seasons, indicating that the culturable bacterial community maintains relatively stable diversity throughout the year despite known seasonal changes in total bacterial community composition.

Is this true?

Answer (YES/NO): NO